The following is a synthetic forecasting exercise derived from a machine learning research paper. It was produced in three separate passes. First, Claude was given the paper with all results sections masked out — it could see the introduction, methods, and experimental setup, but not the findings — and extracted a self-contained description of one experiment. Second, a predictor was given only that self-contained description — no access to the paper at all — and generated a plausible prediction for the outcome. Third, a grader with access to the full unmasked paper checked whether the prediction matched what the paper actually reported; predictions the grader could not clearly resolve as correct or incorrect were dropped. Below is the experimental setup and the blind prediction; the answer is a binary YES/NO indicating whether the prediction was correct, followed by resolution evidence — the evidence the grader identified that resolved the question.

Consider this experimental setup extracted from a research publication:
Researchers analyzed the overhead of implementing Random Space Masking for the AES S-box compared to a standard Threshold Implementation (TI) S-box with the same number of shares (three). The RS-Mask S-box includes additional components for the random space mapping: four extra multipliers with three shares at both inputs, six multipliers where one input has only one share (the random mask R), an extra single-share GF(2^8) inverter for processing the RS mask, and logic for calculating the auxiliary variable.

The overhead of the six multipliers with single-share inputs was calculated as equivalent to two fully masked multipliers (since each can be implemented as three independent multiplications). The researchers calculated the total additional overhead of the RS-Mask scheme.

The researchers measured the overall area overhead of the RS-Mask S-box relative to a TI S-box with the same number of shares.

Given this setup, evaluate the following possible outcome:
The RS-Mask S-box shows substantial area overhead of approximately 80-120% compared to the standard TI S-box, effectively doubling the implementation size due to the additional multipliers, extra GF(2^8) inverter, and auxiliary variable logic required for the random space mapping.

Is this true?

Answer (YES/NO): NO